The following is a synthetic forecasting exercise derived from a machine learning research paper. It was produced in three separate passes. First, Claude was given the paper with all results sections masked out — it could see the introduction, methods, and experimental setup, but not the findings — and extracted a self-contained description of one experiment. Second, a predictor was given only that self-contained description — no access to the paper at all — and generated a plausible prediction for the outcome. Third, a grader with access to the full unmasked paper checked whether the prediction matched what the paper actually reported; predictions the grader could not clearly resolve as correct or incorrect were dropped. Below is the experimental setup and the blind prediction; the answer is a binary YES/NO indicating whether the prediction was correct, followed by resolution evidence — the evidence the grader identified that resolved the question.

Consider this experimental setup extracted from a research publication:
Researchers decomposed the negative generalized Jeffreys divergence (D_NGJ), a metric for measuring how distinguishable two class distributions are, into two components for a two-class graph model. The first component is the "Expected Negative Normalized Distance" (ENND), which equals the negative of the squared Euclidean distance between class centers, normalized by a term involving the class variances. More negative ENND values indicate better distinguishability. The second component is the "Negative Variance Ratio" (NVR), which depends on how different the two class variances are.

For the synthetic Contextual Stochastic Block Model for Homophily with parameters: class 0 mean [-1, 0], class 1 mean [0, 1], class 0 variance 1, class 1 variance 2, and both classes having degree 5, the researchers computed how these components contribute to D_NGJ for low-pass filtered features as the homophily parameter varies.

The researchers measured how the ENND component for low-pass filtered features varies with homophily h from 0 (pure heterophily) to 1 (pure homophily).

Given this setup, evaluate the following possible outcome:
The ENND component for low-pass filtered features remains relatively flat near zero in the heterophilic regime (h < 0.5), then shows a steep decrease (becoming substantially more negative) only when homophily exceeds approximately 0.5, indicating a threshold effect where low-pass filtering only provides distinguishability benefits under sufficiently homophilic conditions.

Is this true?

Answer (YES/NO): NO